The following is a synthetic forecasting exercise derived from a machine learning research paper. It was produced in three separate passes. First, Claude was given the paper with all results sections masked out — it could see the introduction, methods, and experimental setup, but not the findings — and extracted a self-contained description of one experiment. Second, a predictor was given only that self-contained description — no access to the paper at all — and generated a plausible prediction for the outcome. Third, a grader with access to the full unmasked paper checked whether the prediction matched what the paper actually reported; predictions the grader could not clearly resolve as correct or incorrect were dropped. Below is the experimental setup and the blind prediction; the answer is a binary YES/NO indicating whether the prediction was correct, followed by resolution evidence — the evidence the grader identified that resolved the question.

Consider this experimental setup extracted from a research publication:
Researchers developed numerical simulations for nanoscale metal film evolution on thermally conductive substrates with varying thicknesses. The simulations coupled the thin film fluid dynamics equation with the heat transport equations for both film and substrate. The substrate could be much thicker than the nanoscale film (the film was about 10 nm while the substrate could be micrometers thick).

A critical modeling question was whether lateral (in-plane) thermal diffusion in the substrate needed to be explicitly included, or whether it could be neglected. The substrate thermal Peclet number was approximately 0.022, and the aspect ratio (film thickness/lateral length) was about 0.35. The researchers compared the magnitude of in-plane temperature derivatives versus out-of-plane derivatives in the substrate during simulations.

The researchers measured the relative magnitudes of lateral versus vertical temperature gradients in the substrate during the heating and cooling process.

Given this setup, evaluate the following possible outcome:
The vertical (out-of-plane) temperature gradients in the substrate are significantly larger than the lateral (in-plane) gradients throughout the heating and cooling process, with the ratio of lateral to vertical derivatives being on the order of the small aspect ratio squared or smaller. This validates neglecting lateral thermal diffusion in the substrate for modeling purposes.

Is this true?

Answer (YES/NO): YES